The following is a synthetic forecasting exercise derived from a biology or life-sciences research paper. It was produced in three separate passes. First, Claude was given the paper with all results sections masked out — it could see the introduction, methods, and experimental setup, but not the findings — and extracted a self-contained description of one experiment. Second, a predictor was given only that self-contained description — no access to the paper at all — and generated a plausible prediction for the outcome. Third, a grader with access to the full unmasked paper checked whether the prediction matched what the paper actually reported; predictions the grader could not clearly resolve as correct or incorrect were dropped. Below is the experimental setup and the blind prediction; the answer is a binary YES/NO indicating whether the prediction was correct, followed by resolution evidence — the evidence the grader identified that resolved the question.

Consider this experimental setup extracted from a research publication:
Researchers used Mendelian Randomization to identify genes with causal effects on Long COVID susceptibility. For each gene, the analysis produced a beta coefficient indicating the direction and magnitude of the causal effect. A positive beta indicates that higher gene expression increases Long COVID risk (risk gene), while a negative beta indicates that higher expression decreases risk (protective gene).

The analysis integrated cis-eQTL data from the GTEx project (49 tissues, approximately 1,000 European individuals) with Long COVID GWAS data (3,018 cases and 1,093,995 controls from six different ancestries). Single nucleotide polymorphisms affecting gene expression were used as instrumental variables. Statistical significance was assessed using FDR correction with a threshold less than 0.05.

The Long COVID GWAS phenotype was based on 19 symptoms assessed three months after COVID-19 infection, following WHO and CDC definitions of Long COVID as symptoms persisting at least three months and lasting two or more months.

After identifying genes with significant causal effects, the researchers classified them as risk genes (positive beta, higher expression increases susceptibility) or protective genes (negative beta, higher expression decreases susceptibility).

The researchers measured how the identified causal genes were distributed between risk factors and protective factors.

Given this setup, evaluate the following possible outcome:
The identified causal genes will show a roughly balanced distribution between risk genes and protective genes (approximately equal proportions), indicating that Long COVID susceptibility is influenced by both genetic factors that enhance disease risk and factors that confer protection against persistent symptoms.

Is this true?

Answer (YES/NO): YES